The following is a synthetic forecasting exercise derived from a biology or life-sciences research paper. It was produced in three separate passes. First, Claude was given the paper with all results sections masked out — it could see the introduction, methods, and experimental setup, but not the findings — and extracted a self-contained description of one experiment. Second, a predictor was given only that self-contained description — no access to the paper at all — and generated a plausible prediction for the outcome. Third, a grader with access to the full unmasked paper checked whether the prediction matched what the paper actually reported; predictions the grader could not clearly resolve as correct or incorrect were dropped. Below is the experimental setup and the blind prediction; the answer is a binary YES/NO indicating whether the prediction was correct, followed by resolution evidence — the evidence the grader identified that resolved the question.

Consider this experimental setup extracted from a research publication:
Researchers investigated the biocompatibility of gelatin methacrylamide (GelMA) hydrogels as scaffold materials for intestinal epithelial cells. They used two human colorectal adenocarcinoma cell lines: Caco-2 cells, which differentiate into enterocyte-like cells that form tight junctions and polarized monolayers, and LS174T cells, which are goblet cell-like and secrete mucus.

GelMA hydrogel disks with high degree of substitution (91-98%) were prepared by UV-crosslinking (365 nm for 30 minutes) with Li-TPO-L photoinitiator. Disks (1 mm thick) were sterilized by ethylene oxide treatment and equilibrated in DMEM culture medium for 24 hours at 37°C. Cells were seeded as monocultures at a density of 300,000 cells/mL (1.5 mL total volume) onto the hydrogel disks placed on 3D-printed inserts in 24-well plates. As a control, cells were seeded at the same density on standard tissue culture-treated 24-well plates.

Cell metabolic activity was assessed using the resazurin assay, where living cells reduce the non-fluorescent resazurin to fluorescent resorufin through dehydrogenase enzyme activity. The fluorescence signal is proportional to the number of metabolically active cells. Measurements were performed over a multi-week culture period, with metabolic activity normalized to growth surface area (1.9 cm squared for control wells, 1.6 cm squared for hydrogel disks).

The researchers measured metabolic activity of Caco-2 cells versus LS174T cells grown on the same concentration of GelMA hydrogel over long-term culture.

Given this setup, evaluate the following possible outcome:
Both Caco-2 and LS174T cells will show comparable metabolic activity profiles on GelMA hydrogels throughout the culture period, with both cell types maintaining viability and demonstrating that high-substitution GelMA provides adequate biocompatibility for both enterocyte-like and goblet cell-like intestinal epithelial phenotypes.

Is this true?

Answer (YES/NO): NO